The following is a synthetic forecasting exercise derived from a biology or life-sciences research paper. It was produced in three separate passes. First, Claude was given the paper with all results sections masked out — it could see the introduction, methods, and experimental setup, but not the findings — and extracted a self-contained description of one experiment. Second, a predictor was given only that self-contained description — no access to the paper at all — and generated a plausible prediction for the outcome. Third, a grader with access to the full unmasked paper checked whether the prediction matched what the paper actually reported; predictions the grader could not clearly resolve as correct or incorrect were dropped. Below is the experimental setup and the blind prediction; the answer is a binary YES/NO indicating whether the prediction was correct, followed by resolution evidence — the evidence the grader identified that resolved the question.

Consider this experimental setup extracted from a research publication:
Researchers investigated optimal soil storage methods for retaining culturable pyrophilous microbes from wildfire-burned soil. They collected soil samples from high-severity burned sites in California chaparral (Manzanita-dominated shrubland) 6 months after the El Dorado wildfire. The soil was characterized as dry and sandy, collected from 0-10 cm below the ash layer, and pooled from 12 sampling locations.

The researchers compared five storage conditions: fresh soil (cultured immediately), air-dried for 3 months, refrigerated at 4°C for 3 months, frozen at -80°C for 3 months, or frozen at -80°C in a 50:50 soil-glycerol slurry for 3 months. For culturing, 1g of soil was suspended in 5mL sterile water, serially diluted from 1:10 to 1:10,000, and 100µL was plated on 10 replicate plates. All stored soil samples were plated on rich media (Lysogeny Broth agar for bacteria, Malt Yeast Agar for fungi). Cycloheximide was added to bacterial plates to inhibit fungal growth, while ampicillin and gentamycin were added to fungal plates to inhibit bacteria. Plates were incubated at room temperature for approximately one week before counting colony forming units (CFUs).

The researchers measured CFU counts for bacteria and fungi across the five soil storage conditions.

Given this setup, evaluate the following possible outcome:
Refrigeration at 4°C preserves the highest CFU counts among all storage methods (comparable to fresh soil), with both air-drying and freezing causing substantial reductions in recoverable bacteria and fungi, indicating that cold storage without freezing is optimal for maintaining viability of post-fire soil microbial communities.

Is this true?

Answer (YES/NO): NO